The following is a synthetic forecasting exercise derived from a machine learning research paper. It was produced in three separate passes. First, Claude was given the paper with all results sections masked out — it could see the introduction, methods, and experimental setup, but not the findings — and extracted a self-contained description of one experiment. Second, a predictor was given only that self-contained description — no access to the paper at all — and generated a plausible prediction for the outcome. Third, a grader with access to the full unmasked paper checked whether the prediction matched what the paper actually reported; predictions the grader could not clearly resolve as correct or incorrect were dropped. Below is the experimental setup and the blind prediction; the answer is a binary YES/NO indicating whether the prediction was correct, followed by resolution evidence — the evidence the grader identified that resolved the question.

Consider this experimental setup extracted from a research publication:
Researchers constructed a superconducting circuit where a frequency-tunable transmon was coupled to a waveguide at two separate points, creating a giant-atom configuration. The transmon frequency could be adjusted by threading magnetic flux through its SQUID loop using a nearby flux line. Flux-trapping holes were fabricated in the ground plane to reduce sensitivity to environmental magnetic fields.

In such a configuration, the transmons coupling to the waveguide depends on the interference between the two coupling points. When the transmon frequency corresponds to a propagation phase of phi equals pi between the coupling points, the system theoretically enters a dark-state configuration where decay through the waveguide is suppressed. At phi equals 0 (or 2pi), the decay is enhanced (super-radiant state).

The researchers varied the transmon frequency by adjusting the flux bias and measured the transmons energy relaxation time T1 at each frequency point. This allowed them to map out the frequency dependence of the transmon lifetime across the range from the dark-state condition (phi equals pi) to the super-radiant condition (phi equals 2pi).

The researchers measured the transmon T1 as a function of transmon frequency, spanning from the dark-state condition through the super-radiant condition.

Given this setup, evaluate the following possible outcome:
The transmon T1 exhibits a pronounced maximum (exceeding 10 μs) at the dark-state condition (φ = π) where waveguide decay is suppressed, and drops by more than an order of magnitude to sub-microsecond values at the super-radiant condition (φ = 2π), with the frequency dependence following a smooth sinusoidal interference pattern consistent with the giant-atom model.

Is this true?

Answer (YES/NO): NO